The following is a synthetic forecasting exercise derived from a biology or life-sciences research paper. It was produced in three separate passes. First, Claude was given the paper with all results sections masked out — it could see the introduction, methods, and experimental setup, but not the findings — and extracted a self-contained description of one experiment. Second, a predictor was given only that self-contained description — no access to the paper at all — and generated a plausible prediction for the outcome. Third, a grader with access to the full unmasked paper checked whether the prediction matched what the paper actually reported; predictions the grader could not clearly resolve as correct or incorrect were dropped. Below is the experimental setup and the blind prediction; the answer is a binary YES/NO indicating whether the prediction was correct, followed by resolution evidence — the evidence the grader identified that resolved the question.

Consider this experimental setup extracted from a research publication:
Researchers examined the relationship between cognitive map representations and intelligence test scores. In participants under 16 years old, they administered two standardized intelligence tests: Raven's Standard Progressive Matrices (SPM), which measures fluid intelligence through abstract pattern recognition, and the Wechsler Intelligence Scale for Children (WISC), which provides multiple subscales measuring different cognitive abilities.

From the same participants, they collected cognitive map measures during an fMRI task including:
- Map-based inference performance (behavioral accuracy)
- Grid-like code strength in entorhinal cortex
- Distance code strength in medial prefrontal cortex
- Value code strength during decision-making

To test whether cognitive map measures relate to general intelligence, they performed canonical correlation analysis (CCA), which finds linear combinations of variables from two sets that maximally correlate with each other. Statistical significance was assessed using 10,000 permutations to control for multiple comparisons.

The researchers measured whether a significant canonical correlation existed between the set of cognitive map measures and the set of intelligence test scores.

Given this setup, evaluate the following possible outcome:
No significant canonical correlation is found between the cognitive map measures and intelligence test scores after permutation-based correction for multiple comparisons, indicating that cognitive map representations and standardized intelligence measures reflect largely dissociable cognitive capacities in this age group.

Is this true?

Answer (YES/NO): NO